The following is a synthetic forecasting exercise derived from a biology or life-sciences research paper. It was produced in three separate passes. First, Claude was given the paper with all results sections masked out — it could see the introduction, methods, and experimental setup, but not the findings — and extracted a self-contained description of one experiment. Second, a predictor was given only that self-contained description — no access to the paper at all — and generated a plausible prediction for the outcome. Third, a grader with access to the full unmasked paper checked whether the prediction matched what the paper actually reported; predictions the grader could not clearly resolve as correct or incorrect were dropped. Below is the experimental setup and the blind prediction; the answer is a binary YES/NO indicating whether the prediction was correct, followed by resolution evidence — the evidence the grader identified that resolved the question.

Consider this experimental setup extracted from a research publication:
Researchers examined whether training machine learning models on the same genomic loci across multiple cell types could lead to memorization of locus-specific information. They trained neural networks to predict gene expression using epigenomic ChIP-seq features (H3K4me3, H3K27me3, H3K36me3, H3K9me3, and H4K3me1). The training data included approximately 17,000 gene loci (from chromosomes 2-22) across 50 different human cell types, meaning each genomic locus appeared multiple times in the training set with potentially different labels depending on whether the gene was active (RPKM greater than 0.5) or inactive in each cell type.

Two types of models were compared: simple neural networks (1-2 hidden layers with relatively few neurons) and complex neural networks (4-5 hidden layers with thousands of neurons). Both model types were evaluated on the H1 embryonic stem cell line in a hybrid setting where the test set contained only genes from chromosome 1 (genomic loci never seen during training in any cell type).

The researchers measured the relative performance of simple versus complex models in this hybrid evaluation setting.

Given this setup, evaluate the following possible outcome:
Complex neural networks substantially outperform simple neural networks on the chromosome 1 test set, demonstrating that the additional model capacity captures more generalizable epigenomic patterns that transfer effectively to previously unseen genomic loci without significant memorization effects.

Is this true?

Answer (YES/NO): NO